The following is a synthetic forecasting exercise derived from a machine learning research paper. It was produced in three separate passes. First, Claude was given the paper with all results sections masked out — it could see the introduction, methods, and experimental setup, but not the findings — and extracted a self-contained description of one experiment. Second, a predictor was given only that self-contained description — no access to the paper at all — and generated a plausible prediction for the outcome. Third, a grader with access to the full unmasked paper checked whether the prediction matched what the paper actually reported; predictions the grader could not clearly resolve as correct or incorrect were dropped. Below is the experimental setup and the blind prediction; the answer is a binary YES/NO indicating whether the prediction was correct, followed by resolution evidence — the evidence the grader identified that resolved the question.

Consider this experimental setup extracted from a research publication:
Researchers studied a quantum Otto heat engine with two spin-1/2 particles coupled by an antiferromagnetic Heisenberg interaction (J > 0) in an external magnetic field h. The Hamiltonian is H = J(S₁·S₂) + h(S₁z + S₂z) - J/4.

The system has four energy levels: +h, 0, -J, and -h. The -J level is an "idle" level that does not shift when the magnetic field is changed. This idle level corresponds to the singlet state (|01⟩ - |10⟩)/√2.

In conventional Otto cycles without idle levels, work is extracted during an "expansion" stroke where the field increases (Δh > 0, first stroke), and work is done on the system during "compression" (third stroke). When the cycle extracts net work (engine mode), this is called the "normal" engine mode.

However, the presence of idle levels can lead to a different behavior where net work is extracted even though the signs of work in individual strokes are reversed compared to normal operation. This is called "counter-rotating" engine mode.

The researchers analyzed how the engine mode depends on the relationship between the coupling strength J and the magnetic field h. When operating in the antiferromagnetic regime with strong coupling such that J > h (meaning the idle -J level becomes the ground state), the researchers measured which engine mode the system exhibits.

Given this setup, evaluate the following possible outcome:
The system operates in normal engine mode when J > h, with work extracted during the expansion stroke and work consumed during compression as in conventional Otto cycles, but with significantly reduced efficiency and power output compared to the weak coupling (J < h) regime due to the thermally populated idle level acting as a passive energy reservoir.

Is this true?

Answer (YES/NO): NO